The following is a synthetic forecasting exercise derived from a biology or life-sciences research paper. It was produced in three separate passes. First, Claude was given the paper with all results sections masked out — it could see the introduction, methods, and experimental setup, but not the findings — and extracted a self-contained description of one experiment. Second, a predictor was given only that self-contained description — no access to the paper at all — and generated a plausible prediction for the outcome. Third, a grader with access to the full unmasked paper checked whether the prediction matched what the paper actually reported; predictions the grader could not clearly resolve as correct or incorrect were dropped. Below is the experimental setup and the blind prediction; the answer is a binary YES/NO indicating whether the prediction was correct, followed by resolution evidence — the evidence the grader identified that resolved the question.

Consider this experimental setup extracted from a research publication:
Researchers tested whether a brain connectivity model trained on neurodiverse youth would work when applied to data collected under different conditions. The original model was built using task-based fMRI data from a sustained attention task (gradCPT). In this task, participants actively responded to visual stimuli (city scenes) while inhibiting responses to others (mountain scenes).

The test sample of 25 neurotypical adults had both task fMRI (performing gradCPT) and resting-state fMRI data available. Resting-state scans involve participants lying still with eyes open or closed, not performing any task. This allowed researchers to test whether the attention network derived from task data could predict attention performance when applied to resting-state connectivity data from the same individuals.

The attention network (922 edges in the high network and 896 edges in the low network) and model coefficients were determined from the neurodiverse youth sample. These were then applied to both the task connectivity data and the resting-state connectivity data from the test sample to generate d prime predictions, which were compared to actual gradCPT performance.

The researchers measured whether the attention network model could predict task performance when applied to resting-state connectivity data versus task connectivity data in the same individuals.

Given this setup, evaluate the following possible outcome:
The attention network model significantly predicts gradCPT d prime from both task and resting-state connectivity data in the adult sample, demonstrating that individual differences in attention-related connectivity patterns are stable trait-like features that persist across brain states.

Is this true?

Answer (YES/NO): YES